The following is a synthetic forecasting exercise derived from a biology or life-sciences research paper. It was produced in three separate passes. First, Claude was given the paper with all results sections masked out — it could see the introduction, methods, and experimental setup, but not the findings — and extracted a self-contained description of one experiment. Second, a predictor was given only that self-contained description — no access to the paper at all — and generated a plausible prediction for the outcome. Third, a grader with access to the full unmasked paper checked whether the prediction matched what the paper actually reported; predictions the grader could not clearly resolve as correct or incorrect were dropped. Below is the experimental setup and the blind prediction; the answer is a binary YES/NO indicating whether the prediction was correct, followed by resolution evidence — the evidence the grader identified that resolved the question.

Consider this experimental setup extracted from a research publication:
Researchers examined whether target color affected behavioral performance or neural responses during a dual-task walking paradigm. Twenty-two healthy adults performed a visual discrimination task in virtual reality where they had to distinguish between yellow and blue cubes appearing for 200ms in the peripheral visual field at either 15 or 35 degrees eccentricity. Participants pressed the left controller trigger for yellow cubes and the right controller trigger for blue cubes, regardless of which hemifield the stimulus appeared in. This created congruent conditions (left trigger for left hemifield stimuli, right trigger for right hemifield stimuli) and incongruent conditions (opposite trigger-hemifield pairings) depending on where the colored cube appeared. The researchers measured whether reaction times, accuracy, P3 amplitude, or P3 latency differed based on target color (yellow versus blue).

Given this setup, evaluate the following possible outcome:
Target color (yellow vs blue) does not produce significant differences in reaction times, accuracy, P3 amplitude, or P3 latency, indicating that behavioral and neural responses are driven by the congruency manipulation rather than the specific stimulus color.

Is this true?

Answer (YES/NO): NO